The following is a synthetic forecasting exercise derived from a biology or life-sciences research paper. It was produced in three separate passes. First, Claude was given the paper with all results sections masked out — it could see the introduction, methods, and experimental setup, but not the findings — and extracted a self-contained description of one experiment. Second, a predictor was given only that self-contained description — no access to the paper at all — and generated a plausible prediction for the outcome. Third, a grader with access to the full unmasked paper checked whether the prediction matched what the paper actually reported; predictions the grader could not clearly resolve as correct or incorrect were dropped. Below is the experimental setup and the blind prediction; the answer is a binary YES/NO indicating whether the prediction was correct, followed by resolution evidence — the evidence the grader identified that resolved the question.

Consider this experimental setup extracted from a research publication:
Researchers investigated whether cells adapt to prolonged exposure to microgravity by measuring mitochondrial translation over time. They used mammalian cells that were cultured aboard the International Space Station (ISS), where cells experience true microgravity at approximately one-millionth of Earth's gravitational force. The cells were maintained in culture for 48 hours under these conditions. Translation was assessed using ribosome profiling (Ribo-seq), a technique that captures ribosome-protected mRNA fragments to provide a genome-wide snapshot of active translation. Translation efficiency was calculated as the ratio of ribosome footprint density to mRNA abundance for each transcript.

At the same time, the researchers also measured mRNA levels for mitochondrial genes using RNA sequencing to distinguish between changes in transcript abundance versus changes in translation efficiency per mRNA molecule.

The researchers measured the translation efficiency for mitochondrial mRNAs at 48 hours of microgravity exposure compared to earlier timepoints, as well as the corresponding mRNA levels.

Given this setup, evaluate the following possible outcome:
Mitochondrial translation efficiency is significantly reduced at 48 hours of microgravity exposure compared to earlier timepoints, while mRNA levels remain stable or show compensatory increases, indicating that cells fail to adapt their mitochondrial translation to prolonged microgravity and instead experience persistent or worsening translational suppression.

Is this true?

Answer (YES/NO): NO